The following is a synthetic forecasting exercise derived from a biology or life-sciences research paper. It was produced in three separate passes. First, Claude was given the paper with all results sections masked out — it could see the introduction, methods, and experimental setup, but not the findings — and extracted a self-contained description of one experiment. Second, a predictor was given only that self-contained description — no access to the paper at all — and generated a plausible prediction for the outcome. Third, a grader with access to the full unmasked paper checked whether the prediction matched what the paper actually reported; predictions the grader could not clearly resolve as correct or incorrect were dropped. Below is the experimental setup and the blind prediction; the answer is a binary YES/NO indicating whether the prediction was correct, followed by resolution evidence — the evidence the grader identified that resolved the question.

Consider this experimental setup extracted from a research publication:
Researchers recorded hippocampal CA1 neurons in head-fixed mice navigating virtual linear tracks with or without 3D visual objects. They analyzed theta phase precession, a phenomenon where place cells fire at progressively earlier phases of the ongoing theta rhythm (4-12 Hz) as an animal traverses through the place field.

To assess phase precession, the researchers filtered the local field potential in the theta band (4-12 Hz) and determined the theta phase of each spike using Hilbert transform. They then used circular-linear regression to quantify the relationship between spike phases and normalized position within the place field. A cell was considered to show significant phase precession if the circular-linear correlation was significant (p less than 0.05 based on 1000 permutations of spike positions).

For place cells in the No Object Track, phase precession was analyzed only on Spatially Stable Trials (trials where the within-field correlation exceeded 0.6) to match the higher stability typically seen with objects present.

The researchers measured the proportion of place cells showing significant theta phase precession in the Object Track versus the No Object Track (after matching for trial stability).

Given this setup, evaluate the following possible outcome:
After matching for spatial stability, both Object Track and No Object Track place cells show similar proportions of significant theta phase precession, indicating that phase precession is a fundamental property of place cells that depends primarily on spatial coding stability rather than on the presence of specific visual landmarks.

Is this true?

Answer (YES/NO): NO